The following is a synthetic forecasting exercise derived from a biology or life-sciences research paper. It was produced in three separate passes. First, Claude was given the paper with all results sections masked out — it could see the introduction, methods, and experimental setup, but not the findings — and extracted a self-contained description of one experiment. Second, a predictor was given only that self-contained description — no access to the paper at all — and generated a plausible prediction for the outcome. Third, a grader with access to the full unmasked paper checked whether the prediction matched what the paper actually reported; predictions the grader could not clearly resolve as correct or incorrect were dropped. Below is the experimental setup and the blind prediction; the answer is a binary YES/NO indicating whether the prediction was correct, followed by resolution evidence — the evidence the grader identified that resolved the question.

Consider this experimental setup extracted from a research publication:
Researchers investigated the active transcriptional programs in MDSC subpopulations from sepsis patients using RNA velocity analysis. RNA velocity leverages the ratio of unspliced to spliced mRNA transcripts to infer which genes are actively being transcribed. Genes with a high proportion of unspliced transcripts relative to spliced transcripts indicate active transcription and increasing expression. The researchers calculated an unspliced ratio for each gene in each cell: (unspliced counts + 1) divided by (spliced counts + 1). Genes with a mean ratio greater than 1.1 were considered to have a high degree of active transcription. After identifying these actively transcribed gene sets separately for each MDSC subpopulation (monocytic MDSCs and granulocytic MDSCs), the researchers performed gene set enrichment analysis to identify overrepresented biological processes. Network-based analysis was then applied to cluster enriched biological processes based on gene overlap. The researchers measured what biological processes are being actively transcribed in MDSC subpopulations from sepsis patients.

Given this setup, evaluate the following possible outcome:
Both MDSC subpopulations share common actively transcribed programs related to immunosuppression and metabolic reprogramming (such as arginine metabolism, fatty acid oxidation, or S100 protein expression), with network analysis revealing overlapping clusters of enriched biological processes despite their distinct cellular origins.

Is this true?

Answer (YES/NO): NO